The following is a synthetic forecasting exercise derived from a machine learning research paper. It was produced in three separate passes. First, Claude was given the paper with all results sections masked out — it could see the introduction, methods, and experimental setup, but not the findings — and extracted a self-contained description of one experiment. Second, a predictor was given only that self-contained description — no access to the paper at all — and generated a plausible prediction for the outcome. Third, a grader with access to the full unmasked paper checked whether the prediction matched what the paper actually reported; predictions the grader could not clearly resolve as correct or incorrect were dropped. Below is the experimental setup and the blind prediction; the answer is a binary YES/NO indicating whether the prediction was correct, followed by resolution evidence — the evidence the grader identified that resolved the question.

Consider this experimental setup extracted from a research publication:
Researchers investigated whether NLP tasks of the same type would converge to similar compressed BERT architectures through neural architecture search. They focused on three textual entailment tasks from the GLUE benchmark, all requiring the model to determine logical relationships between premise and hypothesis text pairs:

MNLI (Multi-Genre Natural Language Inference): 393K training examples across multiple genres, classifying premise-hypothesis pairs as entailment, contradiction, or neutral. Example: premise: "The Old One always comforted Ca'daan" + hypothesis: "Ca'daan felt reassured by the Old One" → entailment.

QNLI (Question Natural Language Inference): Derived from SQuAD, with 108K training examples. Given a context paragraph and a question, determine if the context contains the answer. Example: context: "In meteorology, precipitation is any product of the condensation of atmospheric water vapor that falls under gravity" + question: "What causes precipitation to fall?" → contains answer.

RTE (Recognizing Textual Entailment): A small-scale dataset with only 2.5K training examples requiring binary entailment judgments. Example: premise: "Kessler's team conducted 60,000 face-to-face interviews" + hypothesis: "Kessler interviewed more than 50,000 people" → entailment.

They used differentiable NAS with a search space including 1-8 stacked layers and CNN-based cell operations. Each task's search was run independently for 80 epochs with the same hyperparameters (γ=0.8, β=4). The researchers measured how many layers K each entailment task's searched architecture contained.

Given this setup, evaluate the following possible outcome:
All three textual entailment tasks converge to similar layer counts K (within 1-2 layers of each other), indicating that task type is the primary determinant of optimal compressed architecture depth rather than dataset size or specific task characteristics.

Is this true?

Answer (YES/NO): YES